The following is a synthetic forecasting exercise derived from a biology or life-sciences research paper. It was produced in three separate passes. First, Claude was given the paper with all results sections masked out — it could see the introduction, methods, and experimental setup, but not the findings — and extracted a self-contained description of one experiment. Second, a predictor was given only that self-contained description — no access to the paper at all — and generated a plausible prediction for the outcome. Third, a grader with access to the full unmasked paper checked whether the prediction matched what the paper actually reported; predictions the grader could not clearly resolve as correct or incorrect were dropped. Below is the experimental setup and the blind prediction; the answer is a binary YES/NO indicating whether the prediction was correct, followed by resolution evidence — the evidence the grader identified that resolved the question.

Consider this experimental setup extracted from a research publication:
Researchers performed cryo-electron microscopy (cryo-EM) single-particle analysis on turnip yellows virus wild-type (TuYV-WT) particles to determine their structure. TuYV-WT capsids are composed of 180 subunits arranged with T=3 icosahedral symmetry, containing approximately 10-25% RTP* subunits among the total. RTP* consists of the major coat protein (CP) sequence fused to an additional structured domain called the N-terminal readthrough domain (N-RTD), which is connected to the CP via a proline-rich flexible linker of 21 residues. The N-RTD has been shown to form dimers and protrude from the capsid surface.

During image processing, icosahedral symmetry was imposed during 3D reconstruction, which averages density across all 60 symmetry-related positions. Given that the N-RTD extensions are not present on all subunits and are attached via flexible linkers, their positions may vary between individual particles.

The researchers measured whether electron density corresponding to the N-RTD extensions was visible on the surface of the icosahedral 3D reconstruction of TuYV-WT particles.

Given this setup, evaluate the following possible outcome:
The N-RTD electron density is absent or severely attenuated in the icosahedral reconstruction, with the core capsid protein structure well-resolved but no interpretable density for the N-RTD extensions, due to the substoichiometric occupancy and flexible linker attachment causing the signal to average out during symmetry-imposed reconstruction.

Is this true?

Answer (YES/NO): YES